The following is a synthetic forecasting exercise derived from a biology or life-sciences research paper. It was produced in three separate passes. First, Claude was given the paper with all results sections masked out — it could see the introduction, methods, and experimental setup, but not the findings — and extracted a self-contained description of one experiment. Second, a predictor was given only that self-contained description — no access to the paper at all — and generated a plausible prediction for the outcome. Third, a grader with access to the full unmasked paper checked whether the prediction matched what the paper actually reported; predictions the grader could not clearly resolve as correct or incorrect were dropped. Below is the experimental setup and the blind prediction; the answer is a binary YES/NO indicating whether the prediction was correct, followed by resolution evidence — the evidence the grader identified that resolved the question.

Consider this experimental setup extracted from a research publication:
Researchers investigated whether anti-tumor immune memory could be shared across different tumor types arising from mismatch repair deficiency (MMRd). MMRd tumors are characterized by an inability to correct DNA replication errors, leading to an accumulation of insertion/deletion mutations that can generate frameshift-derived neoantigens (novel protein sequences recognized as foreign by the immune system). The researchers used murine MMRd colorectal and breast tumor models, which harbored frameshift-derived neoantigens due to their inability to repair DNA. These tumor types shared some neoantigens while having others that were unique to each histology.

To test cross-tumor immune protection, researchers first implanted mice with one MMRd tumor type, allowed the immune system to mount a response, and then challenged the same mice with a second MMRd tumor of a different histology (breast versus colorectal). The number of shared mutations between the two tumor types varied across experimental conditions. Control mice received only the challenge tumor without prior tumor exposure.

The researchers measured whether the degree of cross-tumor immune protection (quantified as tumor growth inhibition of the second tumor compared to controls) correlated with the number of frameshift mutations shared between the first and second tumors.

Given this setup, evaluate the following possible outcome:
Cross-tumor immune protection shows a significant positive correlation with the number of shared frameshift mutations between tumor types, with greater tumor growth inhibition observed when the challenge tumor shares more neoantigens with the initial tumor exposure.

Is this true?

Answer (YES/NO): YES